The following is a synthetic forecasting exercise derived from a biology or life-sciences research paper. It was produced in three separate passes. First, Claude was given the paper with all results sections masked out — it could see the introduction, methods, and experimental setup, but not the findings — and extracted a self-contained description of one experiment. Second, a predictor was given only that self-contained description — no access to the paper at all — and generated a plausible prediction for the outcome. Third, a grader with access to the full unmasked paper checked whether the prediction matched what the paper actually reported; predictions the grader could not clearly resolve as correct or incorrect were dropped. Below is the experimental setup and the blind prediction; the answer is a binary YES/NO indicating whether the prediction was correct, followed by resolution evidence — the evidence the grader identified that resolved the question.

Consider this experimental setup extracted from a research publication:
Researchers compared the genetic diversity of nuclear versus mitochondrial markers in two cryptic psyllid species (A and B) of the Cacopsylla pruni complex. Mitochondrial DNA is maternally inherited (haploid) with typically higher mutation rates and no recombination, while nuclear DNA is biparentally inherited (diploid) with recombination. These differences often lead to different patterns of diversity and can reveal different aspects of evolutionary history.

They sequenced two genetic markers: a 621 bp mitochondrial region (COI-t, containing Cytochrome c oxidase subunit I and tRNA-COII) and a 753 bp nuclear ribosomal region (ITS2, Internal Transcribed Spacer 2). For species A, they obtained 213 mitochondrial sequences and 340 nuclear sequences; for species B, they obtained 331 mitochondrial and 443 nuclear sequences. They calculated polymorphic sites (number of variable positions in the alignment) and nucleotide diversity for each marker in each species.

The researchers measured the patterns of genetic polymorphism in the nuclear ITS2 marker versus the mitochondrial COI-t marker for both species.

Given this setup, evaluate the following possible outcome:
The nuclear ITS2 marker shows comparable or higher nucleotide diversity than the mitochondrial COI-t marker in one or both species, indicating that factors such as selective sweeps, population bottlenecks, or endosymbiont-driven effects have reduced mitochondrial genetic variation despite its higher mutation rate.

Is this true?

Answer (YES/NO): NO